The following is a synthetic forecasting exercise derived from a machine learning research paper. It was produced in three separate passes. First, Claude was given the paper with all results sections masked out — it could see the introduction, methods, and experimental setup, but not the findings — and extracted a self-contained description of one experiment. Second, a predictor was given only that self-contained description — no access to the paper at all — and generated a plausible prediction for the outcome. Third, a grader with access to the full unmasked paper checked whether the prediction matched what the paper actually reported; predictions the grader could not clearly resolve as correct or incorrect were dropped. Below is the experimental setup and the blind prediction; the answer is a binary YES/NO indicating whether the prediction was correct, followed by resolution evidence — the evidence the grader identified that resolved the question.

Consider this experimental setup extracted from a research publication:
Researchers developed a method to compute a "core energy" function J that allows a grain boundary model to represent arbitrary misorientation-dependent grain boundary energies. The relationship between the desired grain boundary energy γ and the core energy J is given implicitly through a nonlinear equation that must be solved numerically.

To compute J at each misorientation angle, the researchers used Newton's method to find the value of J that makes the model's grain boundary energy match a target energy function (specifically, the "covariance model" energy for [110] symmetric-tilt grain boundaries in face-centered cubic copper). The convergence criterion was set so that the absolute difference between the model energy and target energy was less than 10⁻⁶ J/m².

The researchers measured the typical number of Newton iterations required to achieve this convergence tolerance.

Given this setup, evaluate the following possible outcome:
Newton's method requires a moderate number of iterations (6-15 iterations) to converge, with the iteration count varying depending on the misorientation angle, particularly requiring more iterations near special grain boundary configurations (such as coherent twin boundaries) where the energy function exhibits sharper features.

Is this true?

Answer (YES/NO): NO